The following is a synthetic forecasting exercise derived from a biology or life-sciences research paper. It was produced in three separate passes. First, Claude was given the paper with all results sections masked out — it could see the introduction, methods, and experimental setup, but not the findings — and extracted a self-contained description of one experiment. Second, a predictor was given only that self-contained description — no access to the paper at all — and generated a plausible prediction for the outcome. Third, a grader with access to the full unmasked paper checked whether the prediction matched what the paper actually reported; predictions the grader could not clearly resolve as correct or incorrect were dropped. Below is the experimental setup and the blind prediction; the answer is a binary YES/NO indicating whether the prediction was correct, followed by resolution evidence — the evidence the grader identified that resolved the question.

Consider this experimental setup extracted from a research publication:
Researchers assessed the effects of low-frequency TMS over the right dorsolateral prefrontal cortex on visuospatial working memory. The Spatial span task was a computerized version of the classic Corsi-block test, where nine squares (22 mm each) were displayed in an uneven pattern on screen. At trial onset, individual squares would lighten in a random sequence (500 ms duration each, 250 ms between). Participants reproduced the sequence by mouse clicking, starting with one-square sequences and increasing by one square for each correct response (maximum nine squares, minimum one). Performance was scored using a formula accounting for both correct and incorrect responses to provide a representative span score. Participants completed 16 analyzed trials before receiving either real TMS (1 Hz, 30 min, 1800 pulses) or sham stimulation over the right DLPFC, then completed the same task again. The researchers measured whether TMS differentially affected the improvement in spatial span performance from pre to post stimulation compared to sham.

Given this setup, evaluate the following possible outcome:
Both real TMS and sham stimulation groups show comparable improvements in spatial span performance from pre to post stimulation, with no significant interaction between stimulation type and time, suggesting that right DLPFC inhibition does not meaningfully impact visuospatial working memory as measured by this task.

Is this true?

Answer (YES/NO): NO